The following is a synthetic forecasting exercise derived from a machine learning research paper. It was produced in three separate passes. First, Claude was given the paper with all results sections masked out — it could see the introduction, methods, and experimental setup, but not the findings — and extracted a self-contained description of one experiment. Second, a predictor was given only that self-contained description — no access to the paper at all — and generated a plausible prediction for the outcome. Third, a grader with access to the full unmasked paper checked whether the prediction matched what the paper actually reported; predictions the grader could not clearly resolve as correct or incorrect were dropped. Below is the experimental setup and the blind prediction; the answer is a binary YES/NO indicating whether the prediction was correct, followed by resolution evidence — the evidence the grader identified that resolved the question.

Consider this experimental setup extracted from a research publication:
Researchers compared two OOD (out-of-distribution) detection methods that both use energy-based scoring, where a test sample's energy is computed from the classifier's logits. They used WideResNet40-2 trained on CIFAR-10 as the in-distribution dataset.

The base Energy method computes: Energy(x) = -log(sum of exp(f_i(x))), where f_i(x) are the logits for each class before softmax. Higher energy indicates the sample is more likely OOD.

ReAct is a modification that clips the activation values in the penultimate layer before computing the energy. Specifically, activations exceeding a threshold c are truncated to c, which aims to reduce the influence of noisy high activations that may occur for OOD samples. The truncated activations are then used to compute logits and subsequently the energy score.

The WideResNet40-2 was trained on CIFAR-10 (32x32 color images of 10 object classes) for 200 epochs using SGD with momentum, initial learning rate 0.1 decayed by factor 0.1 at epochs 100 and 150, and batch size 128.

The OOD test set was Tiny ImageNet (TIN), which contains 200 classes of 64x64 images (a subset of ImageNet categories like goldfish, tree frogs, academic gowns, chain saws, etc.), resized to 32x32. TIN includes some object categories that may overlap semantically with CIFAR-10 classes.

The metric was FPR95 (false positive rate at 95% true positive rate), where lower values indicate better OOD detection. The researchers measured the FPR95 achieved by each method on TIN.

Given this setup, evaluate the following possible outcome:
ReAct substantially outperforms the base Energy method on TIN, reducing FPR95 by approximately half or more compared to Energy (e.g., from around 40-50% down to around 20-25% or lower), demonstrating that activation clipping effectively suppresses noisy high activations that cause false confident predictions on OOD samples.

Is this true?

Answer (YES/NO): NO